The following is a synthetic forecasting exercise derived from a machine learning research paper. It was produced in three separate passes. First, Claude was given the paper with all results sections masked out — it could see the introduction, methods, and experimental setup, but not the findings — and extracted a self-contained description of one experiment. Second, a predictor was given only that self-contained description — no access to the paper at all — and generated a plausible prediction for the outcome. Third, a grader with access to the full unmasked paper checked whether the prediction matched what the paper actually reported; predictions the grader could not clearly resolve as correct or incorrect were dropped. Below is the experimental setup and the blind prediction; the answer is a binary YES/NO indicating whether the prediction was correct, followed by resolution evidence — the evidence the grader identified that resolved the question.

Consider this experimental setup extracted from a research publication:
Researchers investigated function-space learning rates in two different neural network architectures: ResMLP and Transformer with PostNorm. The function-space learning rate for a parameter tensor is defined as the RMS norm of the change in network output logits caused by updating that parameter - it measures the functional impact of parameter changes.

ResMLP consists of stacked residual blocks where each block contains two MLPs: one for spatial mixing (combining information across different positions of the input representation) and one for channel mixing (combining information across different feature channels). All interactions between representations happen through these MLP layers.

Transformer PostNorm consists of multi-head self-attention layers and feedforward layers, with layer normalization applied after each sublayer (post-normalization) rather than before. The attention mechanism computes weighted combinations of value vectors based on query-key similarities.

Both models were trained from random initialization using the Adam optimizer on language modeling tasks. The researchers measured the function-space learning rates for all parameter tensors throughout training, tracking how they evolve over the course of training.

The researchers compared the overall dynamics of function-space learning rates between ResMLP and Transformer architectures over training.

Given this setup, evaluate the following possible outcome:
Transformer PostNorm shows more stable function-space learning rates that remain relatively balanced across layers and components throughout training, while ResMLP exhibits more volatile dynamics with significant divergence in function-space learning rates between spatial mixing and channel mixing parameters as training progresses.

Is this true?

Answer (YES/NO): NO